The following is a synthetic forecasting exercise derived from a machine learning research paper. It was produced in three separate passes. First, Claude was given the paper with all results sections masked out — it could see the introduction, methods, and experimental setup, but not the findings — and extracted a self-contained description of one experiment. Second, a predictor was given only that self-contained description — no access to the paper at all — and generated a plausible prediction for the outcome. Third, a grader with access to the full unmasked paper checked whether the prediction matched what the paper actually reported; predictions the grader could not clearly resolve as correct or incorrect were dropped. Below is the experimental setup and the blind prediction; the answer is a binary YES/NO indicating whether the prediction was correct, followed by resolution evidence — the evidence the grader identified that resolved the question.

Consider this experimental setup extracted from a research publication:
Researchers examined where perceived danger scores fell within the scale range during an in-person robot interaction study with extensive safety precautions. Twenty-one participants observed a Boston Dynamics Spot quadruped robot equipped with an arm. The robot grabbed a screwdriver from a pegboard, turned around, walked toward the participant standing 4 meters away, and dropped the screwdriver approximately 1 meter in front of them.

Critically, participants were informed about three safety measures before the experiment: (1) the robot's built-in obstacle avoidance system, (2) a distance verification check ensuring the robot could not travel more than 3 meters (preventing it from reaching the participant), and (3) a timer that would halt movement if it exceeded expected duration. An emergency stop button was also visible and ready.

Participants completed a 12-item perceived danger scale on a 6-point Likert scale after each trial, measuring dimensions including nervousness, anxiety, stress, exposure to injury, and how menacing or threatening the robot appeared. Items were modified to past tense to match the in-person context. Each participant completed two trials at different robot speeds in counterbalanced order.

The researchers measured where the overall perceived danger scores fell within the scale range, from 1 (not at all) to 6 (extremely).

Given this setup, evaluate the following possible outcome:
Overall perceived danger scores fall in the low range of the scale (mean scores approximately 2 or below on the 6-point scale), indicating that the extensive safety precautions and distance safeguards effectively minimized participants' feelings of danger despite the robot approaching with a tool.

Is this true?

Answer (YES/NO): NO